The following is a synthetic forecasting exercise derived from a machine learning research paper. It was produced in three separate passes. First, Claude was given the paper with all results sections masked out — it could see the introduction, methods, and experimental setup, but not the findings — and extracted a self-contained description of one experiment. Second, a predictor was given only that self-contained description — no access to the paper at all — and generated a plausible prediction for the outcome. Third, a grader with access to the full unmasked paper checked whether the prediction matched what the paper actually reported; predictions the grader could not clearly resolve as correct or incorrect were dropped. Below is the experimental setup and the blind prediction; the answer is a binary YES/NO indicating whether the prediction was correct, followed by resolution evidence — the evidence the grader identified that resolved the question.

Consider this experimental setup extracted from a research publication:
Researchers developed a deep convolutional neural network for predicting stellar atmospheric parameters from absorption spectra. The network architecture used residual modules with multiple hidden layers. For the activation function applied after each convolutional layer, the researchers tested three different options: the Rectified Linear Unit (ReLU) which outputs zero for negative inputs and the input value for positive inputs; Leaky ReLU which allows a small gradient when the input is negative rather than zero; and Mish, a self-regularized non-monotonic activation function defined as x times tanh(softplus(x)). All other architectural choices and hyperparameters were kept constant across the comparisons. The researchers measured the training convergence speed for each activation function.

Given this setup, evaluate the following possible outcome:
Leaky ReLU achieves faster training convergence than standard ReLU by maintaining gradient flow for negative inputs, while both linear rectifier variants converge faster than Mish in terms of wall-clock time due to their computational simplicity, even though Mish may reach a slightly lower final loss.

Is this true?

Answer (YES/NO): NO